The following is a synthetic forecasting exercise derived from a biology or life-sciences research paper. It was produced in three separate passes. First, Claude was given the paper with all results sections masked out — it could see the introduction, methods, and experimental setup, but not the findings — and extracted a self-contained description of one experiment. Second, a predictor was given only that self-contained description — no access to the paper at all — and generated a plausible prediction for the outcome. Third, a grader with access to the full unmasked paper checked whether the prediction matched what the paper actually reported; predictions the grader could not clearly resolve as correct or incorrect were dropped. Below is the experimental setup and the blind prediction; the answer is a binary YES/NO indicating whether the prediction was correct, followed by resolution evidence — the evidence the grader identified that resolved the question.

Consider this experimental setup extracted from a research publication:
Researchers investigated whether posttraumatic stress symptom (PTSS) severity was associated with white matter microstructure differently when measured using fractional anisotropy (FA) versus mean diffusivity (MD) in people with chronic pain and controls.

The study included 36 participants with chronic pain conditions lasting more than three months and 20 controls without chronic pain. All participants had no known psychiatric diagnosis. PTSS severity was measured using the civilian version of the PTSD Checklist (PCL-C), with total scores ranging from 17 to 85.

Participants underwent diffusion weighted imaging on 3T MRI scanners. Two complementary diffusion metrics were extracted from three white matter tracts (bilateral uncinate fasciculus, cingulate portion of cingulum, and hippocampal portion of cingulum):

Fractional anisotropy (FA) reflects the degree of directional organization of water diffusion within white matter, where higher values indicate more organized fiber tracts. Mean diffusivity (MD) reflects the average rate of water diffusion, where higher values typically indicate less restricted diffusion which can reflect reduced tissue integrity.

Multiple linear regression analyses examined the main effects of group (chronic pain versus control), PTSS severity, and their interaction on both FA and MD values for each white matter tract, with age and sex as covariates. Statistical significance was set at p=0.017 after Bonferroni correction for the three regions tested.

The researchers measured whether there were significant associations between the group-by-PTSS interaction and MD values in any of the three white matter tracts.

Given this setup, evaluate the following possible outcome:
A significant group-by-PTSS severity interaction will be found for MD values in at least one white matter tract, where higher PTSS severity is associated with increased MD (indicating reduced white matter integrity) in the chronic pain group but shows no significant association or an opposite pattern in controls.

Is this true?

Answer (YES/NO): NO